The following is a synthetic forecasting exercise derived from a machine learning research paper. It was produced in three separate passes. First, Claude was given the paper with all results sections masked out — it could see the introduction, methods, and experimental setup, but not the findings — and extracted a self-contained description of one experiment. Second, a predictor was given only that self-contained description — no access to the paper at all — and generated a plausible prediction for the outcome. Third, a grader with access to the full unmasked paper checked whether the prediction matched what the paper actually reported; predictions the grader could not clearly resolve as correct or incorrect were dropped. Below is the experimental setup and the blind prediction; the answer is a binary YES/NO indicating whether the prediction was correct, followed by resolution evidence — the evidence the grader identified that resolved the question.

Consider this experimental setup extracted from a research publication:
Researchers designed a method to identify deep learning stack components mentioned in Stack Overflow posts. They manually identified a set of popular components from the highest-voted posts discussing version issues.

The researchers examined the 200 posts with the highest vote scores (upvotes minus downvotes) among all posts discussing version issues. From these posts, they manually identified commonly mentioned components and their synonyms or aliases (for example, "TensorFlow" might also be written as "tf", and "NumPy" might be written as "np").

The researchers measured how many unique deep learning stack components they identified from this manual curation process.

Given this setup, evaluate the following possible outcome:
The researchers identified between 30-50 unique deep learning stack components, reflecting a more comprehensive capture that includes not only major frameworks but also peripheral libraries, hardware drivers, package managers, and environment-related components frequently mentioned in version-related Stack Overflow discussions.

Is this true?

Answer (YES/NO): YES